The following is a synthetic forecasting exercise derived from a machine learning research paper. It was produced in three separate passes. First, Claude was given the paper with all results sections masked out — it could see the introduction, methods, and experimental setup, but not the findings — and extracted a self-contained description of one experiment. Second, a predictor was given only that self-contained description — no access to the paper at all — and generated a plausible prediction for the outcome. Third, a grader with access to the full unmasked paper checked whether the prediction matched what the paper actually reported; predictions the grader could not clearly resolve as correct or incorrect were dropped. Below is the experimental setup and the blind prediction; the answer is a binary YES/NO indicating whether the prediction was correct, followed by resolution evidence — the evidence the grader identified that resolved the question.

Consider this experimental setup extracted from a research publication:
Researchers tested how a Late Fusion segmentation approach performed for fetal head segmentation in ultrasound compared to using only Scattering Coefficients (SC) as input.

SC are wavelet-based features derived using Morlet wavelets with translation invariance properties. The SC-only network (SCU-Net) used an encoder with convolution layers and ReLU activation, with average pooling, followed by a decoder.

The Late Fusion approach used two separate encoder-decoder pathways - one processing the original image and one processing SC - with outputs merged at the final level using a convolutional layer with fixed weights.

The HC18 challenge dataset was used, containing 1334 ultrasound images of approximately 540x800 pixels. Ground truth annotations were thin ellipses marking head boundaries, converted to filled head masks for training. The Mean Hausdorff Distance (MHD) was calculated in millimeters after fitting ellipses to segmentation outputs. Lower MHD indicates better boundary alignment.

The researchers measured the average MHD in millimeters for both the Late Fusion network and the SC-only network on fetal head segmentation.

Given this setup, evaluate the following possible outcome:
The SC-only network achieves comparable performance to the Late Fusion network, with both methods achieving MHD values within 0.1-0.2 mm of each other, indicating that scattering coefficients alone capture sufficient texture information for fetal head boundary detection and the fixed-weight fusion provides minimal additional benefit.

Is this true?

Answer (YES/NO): NO